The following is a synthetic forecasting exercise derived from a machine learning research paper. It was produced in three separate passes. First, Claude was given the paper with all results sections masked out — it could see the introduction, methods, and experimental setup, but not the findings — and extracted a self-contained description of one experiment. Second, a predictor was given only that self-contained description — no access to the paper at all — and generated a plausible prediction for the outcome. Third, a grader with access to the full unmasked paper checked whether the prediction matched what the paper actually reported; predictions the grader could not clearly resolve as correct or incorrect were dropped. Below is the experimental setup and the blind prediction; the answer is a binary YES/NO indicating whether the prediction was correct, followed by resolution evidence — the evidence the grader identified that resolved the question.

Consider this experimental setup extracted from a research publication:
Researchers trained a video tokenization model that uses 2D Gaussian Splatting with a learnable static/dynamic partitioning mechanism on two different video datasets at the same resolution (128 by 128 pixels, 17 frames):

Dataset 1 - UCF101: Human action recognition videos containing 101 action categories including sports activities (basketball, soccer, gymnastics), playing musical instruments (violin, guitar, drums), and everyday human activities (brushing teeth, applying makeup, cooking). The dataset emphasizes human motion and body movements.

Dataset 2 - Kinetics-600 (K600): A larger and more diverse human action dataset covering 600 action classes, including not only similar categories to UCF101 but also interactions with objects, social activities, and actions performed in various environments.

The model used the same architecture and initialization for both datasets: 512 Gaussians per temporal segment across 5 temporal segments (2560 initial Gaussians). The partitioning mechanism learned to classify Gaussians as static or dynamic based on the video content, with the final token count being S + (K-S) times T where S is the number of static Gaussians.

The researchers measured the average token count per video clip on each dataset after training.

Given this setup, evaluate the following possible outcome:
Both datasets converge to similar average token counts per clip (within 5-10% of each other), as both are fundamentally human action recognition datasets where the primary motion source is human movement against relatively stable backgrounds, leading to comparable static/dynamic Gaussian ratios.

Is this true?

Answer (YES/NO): YES